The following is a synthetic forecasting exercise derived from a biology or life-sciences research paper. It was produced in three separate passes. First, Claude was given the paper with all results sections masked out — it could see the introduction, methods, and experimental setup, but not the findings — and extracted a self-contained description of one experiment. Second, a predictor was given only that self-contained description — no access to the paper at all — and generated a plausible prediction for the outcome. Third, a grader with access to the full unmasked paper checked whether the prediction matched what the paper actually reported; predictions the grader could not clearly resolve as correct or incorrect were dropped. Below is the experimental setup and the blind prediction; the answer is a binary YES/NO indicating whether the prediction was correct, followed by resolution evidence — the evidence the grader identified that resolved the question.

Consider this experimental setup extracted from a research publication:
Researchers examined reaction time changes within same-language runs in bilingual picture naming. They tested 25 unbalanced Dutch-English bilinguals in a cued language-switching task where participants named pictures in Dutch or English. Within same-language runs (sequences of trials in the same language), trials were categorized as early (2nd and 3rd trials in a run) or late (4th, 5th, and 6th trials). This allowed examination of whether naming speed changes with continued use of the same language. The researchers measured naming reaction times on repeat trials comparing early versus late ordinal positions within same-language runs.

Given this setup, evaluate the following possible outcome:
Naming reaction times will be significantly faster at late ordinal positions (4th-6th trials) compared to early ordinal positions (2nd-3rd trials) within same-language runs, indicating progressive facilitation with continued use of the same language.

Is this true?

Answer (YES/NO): YES